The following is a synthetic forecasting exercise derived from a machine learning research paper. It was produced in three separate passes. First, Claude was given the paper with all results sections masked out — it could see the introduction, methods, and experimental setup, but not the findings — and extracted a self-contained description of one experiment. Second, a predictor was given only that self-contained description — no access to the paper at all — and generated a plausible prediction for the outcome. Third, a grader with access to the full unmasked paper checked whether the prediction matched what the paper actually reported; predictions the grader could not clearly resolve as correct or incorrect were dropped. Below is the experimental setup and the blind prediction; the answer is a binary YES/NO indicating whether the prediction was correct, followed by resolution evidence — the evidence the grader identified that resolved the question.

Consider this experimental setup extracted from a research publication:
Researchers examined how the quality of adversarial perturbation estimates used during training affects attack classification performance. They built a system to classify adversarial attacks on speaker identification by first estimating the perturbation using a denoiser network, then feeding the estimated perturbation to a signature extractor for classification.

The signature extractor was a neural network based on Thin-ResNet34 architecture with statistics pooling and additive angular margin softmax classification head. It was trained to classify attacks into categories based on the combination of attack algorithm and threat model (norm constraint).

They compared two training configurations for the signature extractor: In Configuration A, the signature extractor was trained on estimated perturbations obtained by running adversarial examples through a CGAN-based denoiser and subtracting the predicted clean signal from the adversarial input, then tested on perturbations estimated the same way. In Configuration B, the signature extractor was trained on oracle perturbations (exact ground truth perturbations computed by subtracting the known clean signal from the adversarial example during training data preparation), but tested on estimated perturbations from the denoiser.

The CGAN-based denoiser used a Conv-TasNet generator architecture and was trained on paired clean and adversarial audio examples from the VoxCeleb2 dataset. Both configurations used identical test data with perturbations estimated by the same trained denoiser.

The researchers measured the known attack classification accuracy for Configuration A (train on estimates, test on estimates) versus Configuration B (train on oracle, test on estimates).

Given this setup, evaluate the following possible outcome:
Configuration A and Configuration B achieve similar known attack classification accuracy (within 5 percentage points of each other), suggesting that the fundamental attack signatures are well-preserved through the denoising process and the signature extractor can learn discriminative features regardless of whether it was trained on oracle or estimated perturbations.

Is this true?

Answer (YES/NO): NO